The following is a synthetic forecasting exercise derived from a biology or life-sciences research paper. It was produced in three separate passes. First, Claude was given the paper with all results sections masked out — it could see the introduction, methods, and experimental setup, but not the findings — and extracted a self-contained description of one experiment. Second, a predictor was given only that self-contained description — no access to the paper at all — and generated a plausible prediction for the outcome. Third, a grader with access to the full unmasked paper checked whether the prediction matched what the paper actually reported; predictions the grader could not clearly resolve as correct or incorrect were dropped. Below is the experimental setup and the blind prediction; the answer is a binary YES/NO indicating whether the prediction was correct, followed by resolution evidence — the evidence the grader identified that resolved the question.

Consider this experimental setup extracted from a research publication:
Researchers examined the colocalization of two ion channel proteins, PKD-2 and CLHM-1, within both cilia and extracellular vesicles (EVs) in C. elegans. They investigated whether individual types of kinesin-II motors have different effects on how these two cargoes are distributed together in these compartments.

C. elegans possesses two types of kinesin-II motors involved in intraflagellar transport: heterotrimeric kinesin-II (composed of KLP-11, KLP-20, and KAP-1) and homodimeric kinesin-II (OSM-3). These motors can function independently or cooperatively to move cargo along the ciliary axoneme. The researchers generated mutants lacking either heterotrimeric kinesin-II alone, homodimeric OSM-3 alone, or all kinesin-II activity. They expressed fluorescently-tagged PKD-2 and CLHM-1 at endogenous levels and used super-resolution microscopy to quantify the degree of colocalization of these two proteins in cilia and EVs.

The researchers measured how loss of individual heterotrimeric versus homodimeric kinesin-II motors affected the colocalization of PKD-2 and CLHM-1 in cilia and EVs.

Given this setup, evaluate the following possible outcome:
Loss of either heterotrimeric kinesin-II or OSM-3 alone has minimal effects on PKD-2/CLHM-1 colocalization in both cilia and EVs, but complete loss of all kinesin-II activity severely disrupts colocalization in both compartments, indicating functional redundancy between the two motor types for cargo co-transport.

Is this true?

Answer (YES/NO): NO